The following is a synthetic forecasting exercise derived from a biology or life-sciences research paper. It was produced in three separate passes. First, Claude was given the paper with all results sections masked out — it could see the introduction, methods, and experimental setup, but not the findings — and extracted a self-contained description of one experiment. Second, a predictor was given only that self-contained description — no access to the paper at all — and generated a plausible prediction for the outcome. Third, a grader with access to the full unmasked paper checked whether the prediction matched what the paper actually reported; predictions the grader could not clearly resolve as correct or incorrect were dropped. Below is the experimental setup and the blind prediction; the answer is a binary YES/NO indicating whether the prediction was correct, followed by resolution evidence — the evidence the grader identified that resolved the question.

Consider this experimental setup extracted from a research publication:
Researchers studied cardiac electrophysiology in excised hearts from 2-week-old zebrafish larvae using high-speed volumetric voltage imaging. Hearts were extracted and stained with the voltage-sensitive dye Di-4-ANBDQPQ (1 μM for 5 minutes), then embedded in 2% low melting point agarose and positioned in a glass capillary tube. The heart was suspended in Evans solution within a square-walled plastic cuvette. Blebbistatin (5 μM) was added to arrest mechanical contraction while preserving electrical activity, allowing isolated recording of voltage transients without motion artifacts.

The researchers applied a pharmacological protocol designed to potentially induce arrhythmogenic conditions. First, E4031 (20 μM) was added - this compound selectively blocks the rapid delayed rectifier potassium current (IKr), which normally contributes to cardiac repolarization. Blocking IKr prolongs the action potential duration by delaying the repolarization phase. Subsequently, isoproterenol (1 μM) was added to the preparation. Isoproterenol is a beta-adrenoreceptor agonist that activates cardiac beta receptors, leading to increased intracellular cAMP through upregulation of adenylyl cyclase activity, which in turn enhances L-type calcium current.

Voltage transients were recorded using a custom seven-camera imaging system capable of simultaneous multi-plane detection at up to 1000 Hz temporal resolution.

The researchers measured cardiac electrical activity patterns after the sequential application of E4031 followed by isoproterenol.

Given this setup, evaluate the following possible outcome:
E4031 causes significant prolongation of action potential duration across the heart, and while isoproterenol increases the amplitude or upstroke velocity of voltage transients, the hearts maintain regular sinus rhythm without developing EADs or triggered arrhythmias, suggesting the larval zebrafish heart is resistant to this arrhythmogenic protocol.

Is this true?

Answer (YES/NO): NO